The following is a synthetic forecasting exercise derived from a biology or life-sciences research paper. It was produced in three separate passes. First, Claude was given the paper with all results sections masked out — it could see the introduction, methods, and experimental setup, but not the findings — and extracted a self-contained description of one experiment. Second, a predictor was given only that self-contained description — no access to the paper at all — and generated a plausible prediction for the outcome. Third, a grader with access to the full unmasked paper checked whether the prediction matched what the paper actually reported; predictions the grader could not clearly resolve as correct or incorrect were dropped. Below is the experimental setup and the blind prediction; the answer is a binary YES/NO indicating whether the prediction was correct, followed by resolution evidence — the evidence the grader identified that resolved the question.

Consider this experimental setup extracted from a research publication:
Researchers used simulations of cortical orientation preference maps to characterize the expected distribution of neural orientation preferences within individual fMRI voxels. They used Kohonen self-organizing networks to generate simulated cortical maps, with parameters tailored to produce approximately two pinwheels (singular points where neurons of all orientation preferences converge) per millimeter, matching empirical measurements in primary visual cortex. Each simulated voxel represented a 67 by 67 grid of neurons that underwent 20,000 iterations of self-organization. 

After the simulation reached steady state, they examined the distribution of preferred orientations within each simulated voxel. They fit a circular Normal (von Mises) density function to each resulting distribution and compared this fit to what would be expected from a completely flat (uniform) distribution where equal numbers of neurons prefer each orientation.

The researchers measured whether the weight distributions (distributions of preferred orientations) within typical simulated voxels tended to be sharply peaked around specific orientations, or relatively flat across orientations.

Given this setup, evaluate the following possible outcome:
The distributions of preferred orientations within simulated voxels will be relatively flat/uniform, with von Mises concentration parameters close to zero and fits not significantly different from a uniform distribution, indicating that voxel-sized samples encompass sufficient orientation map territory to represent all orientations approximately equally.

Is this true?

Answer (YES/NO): NO